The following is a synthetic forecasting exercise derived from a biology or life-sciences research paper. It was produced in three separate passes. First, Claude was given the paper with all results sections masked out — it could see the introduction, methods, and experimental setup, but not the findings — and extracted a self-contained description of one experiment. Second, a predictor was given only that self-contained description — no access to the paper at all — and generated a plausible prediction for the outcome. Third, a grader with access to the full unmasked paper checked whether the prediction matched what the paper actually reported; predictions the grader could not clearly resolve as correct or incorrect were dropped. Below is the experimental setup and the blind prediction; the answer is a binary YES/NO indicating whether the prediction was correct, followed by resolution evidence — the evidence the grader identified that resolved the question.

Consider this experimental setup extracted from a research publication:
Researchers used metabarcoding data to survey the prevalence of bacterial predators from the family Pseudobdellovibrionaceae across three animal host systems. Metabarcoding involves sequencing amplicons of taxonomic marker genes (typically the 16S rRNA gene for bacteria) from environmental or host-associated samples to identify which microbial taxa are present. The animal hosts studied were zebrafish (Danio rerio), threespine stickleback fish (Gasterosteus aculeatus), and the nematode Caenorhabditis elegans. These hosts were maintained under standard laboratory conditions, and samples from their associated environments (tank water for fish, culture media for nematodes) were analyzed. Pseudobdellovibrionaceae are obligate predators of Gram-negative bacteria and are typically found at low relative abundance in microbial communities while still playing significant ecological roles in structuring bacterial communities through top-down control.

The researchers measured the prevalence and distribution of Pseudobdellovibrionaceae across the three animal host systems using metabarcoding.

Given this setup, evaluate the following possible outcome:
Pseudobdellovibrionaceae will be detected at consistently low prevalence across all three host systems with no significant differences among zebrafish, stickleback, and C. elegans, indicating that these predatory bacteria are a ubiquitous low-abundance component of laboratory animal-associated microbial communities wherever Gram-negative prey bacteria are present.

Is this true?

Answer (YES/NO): NO